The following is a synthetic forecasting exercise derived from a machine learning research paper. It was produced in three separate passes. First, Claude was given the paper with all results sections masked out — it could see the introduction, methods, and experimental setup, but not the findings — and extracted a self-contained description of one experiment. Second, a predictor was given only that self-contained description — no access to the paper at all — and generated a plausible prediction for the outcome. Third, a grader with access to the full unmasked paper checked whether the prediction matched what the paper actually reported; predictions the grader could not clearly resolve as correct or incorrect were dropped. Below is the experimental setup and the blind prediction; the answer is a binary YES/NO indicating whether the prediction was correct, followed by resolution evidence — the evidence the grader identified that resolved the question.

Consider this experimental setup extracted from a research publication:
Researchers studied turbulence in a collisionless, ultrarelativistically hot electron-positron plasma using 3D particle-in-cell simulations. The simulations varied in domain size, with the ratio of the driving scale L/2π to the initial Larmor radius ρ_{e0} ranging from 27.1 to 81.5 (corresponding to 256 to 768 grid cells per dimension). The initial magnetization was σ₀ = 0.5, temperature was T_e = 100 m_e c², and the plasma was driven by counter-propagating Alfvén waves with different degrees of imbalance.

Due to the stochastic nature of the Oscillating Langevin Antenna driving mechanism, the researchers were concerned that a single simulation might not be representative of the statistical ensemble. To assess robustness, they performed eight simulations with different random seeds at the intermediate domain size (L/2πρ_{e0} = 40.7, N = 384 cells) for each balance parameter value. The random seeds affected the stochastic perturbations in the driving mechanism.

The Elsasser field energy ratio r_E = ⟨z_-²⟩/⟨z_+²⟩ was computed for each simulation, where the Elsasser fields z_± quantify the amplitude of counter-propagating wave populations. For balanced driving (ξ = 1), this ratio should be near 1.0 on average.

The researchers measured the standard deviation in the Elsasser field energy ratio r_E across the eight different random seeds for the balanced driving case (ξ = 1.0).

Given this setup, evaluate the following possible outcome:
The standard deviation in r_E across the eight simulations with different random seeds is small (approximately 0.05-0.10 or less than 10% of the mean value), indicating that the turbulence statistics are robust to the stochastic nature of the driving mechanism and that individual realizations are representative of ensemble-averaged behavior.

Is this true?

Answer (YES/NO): NO